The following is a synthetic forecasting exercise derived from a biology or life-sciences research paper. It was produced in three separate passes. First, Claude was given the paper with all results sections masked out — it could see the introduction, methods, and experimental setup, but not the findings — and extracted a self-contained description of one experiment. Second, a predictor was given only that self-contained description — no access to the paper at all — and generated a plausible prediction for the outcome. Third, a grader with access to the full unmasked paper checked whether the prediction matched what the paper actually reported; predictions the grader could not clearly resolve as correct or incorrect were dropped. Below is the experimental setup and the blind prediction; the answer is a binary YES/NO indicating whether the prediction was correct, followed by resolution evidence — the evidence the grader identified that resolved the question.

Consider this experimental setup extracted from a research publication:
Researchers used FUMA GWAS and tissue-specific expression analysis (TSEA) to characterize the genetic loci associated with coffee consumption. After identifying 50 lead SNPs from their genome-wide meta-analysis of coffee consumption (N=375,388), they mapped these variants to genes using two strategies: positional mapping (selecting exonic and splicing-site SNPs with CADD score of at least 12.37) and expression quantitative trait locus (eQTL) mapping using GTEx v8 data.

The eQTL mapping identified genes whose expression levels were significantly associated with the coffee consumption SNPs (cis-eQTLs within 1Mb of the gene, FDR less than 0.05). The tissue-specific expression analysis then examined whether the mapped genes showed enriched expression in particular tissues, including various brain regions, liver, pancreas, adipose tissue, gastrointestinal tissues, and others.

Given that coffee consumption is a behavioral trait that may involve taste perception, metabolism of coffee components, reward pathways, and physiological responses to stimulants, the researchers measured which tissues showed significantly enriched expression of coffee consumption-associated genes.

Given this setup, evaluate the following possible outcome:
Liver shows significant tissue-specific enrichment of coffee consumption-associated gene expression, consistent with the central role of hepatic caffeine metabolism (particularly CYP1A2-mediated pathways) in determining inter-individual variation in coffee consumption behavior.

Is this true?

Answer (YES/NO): YES